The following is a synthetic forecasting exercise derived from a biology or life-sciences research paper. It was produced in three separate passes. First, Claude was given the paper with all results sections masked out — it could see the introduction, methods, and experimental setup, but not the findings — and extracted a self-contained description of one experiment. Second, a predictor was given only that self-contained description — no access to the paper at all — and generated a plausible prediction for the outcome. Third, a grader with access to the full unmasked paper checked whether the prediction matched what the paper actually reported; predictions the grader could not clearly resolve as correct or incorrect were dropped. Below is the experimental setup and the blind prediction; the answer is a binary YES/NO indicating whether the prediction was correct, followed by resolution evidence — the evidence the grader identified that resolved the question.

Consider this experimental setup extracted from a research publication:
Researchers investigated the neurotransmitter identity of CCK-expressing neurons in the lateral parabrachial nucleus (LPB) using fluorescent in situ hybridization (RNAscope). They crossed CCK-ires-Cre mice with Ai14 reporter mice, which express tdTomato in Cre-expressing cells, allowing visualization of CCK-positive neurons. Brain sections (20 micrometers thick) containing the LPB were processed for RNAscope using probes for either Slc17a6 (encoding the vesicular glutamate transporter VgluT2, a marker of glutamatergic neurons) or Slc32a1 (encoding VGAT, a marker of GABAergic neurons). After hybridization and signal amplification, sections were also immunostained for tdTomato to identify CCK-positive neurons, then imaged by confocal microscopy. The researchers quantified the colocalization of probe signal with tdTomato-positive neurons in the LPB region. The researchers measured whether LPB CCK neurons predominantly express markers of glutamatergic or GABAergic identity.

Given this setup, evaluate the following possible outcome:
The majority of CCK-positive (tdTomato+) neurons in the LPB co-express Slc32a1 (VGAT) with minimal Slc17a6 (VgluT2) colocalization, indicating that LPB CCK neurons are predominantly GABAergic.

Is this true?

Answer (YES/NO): NO